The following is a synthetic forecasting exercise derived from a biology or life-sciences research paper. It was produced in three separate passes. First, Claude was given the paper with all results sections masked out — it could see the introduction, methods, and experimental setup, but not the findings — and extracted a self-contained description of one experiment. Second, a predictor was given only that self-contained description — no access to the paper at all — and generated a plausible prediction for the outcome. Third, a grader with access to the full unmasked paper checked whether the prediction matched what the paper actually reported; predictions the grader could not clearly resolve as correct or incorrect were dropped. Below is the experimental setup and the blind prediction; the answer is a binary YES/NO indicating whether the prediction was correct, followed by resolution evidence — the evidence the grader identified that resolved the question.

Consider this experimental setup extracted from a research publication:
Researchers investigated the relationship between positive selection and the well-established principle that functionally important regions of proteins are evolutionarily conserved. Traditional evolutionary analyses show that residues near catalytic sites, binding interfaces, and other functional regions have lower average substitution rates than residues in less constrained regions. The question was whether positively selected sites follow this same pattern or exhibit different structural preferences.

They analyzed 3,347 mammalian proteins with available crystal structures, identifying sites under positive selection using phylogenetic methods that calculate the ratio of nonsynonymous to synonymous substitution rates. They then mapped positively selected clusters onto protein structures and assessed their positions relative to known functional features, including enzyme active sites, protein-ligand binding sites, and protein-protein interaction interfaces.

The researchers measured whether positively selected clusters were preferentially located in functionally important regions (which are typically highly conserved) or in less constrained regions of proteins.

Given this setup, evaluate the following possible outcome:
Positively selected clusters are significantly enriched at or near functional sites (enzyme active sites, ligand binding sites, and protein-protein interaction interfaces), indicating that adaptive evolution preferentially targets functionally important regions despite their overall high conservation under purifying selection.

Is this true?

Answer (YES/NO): YES